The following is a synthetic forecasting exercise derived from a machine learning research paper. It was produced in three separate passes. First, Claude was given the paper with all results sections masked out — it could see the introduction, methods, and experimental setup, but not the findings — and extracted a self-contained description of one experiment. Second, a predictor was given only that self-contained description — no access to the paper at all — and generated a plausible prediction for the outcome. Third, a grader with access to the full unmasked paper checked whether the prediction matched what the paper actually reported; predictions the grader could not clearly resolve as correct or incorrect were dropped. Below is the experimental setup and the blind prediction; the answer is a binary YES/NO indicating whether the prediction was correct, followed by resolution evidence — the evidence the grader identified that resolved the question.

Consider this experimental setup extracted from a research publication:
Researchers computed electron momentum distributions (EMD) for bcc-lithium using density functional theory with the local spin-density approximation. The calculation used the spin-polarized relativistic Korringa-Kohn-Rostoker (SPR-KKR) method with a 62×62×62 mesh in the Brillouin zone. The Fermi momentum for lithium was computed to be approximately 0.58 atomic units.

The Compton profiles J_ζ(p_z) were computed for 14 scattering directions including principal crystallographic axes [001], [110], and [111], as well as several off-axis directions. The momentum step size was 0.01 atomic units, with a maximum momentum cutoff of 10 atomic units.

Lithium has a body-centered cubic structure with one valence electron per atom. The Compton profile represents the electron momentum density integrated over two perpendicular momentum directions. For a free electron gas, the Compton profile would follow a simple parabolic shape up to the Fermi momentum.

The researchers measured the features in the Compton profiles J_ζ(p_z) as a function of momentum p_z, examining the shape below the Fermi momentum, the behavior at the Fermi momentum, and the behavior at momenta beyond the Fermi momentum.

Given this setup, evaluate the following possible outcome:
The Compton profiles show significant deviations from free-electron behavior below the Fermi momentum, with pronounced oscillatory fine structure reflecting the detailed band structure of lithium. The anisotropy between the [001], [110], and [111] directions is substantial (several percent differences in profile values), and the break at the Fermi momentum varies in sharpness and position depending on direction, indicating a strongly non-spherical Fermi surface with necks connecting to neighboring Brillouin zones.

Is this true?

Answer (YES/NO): NO